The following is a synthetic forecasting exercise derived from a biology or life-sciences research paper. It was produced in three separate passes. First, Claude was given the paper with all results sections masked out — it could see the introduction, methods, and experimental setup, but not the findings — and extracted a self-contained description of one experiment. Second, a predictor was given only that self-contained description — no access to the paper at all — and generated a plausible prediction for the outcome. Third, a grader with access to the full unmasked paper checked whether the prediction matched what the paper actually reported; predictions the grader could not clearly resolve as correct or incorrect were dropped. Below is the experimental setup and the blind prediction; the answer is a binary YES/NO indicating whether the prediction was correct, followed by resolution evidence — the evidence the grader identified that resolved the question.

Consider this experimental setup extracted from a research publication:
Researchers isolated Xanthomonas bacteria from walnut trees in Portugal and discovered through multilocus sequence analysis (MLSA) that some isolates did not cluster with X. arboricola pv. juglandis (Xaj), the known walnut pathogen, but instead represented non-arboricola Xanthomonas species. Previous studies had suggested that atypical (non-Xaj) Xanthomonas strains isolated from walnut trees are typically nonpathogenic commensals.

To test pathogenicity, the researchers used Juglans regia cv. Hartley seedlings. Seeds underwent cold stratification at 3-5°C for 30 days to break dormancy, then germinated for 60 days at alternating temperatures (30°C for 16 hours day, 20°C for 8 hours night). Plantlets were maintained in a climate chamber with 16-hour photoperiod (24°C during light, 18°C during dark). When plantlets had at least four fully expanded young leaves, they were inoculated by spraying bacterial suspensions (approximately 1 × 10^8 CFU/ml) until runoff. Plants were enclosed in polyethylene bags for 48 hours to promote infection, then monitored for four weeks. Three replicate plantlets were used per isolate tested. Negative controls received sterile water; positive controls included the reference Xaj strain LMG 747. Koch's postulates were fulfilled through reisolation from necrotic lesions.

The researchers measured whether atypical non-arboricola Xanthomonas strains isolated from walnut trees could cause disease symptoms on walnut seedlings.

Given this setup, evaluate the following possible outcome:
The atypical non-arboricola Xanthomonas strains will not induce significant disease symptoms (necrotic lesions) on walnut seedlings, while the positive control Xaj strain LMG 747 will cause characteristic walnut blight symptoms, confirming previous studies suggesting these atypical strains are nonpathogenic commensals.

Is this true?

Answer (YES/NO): NO